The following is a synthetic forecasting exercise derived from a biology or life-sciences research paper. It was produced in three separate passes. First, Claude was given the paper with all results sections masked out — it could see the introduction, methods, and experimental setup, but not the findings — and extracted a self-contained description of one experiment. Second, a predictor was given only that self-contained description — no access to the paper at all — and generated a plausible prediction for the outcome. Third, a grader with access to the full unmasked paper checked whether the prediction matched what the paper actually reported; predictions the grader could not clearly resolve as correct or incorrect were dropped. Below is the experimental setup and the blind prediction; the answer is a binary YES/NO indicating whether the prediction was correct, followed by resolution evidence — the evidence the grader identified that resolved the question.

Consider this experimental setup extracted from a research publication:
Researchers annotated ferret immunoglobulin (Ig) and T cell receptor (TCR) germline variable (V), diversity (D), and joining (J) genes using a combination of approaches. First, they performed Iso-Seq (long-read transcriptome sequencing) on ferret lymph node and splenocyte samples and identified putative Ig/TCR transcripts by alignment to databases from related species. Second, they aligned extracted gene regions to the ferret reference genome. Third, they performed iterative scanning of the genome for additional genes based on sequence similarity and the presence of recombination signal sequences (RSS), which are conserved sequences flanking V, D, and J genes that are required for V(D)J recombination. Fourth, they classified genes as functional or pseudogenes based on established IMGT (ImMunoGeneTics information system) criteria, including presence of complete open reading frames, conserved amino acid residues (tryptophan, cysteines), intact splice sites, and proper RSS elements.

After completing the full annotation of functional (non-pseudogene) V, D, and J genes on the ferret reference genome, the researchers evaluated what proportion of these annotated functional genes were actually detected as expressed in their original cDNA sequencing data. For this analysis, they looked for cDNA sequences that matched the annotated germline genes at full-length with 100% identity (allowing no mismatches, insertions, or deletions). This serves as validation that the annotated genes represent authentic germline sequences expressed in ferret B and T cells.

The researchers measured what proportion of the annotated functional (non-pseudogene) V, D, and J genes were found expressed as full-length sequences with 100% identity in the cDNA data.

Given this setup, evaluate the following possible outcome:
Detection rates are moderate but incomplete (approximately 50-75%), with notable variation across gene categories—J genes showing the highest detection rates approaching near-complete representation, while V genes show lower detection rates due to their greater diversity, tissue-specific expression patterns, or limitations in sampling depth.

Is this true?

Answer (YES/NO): NO